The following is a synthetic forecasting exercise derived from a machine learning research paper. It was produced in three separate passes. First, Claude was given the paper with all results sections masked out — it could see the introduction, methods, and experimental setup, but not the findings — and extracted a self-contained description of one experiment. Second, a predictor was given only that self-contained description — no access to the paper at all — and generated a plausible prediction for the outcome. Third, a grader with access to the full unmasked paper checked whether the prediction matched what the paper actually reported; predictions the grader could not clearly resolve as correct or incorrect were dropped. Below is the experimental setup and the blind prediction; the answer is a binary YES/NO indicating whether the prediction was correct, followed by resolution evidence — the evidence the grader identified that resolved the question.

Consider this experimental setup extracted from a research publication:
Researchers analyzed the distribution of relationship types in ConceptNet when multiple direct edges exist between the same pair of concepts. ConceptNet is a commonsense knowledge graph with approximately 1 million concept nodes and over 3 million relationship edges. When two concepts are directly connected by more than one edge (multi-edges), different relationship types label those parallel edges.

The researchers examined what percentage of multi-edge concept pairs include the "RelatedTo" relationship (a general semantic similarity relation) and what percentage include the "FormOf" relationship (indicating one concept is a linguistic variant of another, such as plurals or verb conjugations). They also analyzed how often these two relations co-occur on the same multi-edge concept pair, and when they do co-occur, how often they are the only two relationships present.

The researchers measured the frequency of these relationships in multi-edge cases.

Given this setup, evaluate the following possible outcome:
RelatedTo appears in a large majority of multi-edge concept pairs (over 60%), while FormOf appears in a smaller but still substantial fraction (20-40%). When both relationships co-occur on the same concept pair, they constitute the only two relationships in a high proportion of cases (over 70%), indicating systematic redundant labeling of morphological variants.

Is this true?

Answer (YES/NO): YES